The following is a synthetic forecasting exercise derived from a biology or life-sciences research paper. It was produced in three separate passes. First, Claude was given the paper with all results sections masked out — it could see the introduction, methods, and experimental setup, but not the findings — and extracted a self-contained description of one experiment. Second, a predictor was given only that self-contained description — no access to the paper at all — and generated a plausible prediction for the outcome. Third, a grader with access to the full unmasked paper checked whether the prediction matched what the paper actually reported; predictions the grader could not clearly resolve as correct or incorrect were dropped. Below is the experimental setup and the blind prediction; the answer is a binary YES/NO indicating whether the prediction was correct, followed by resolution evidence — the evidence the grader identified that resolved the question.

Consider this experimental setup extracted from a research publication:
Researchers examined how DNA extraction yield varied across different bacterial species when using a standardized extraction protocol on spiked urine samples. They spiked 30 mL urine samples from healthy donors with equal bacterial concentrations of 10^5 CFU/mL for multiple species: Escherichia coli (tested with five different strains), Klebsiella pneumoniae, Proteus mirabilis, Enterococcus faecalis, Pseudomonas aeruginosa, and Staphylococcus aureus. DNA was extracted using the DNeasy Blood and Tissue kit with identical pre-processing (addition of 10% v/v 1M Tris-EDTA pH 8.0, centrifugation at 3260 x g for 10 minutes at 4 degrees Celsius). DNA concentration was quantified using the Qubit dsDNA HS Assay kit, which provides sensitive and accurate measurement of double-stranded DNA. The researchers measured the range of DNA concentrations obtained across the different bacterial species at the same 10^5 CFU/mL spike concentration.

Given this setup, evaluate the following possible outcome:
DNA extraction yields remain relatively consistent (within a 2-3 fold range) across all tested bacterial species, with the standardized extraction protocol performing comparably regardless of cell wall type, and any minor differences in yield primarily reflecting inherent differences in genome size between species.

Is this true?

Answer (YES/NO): NO